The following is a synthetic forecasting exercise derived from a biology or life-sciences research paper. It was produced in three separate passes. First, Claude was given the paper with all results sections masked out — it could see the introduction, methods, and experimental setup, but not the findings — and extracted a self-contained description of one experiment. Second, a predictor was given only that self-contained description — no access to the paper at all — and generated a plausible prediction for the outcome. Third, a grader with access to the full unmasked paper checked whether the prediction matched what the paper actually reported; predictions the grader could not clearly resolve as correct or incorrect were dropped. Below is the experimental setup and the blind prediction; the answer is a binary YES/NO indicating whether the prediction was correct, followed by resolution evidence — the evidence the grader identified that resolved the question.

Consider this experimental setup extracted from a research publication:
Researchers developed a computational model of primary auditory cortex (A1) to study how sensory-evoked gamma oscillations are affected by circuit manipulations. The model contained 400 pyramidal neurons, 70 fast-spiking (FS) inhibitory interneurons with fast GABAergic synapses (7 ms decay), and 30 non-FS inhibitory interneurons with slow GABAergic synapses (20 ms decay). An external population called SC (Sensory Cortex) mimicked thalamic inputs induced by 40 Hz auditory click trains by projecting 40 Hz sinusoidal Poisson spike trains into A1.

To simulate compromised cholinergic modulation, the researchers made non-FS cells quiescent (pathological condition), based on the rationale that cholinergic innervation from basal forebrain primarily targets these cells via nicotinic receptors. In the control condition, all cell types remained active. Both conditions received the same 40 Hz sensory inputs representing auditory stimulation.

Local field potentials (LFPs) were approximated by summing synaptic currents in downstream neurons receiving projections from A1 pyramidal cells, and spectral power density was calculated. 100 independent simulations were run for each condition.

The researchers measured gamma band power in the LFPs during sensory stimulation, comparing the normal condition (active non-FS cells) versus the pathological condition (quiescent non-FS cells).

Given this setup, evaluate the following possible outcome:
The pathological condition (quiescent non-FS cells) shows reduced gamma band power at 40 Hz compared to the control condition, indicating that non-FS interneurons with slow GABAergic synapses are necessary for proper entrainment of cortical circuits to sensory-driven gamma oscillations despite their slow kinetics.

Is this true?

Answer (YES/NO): YES